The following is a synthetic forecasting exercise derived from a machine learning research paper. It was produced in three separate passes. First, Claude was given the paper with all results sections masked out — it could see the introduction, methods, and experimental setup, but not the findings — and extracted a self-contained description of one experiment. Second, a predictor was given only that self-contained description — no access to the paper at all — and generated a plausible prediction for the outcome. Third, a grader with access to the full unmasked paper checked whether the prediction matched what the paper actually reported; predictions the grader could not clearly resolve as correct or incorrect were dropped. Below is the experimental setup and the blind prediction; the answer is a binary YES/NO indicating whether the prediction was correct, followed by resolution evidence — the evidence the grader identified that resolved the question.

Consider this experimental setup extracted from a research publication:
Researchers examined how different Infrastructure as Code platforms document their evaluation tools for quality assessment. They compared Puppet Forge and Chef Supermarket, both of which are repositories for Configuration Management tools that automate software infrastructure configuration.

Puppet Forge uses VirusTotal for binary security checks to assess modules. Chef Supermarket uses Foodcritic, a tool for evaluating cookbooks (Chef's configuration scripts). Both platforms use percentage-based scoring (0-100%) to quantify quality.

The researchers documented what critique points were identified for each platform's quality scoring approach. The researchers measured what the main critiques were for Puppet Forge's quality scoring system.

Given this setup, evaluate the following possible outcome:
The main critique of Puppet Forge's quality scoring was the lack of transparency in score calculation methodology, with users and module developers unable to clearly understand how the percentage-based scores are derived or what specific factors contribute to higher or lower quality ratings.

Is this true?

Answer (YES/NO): NO